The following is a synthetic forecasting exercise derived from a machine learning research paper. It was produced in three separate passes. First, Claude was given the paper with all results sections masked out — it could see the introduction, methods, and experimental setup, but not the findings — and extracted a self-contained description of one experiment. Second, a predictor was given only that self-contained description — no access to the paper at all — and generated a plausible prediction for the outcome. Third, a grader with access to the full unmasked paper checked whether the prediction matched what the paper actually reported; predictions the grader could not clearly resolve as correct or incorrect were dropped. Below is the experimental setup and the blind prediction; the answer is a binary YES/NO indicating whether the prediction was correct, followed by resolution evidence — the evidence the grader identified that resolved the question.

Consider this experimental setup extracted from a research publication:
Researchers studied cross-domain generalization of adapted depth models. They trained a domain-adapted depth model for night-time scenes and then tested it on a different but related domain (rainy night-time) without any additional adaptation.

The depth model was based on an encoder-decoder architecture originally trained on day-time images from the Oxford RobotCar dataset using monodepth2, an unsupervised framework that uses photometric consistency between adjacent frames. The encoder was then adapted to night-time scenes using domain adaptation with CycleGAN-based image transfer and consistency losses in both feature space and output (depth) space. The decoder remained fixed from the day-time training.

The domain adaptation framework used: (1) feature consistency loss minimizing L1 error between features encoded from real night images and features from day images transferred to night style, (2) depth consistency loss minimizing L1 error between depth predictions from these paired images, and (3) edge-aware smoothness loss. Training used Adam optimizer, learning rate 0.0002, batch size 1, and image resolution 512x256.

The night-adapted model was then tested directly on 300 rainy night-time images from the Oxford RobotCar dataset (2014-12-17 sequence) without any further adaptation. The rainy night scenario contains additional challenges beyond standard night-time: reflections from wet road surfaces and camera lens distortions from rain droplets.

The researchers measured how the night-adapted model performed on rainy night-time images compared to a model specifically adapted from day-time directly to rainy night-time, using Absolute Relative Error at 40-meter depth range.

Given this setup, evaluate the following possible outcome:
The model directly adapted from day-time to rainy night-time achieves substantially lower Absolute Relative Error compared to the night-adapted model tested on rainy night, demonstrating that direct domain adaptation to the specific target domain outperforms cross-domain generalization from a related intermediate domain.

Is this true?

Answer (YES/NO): NO